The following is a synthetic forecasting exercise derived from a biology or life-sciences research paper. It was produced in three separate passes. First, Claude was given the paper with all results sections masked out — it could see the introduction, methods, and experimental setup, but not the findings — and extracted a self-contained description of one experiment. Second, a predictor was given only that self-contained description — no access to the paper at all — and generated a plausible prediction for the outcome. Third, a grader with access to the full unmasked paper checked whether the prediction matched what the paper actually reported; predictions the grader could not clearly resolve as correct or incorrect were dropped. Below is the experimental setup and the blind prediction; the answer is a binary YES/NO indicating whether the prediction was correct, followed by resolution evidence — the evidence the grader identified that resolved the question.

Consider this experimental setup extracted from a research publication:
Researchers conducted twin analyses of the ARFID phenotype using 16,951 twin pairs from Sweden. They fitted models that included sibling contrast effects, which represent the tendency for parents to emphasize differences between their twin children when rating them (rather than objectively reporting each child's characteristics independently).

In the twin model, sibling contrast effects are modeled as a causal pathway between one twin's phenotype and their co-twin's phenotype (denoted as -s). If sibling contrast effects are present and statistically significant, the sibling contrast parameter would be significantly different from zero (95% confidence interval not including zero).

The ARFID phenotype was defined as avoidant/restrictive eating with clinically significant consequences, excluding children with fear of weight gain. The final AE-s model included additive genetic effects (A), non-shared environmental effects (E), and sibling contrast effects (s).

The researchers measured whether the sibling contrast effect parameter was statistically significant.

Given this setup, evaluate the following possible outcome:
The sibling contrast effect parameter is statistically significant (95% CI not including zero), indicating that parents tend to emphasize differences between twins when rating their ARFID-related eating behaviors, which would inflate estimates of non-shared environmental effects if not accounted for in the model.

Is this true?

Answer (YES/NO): YES